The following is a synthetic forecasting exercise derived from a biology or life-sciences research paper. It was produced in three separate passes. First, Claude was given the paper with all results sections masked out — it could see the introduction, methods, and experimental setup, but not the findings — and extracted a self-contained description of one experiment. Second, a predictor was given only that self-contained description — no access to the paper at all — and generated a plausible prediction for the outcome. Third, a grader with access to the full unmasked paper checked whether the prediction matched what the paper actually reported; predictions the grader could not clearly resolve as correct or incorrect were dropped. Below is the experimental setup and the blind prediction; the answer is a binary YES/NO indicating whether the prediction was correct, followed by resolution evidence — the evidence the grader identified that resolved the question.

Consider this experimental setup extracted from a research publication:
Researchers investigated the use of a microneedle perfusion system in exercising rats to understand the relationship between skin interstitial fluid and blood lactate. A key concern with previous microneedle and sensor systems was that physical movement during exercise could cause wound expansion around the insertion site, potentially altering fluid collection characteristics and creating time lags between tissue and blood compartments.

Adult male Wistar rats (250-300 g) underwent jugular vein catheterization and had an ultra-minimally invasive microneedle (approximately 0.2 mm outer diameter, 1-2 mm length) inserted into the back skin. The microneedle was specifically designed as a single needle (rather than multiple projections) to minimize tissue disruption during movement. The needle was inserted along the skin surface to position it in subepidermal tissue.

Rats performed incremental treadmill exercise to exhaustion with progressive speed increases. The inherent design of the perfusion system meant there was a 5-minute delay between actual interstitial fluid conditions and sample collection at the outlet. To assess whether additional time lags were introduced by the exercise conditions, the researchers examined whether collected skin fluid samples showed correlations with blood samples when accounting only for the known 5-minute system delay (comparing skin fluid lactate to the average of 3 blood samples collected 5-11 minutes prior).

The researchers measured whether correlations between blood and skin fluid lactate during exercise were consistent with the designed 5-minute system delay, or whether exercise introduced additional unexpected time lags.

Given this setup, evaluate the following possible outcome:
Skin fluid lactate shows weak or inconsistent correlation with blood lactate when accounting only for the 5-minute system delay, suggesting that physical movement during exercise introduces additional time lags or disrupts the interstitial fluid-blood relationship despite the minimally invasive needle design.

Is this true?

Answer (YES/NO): NO